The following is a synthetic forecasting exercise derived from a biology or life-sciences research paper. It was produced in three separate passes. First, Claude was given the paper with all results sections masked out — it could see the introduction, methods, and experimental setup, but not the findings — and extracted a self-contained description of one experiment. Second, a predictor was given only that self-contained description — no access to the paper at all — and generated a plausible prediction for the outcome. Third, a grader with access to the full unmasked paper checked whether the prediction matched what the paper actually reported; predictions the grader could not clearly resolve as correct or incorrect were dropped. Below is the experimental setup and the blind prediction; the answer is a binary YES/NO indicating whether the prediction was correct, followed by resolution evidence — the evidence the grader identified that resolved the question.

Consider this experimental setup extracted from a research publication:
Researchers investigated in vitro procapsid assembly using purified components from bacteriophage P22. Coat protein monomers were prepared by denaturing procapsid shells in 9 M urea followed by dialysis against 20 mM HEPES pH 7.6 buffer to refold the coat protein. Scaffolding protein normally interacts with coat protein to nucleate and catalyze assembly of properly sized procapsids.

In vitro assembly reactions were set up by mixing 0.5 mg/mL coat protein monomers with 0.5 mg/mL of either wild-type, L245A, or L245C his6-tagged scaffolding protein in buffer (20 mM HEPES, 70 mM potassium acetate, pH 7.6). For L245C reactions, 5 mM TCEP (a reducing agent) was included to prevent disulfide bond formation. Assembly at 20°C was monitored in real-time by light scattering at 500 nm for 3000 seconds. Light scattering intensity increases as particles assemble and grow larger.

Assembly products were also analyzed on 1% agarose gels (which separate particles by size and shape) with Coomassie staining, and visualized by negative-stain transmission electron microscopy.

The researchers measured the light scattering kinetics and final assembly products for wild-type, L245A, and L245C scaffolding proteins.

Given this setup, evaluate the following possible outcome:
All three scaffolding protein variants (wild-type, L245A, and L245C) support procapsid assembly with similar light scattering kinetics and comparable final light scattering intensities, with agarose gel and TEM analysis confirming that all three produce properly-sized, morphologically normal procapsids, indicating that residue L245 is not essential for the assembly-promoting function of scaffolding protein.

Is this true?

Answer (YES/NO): NO